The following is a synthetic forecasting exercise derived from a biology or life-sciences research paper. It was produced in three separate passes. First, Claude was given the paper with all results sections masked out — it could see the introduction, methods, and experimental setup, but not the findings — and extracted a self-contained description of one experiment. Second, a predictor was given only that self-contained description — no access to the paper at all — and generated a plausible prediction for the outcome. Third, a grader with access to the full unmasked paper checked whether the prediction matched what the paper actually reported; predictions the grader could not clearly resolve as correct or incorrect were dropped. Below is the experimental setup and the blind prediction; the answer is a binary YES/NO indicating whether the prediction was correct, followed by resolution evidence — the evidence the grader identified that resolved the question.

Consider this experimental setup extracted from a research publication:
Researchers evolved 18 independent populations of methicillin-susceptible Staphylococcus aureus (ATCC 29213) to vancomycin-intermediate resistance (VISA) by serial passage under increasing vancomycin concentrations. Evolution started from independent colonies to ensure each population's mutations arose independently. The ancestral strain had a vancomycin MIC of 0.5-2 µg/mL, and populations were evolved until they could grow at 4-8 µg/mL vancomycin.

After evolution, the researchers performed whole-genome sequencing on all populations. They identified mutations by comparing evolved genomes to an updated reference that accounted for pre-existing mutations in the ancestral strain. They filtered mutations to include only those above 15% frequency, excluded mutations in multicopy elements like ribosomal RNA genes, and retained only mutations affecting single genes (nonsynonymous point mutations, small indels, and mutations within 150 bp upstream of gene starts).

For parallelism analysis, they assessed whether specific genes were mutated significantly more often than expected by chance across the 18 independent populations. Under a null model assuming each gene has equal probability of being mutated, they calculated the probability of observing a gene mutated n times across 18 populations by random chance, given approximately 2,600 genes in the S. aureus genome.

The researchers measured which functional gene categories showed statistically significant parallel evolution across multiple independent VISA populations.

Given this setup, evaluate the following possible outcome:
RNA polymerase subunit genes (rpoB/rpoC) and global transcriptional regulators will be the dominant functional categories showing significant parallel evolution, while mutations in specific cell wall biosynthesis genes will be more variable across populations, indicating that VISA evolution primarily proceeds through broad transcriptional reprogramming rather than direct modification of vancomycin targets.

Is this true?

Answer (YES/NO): NO